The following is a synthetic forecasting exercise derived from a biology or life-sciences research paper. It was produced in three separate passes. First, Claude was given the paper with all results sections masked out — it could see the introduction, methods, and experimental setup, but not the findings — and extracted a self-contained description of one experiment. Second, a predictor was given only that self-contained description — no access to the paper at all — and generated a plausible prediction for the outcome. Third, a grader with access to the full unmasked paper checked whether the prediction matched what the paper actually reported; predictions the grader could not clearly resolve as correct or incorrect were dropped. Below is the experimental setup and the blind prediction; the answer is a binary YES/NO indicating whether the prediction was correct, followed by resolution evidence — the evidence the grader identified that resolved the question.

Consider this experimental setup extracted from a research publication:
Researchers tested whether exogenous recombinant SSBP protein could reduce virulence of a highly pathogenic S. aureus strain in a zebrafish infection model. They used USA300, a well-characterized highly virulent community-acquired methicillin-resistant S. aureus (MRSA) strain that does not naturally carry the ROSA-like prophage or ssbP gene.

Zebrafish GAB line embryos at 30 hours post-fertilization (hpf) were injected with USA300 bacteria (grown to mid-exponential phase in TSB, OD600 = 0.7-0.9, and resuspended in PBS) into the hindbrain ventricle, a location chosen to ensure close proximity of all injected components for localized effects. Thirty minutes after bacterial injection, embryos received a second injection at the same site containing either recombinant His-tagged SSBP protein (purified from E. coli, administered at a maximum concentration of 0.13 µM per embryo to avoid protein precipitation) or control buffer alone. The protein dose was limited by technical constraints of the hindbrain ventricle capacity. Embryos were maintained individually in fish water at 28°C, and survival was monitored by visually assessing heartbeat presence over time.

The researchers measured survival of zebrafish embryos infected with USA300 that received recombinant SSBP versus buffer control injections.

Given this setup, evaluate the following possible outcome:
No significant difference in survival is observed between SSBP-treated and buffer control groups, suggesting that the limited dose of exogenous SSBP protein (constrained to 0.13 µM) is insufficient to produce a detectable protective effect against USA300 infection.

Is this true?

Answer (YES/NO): NO